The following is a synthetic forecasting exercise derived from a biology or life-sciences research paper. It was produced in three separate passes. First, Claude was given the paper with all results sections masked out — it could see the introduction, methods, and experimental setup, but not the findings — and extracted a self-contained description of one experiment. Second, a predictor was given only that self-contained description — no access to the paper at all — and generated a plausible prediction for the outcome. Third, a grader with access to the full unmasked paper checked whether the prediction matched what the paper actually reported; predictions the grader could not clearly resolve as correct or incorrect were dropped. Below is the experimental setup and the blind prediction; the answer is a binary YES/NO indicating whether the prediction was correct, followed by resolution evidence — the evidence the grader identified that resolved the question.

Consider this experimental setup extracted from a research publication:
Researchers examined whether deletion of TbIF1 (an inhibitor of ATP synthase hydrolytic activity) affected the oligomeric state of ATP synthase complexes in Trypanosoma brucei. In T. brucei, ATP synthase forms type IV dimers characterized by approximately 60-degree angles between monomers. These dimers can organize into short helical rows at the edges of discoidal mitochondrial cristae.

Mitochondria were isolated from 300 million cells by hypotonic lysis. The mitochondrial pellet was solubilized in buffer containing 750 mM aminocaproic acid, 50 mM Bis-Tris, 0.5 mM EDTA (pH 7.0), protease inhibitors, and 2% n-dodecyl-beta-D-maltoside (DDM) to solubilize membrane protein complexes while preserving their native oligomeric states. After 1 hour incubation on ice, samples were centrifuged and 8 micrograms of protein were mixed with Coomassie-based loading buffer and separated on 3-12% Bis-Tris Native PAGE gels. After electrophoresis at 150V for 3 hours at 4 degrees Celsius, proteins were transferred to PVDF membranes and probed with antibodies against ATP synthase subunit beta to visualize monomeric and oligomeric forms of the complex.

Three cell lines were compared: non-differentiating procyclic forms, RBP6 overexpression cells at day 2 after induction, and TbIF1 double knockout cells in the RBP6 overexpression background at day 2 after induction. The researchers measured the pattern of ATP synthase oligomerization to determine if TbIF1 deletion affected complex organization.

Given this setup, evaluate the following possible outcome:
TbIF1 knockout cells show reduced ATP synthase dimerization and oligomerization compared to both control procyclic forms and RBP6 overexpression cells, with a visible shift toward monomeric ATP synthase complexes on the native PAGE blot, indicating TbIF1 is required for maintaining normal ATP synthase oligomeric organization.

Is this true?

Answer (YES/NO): NO